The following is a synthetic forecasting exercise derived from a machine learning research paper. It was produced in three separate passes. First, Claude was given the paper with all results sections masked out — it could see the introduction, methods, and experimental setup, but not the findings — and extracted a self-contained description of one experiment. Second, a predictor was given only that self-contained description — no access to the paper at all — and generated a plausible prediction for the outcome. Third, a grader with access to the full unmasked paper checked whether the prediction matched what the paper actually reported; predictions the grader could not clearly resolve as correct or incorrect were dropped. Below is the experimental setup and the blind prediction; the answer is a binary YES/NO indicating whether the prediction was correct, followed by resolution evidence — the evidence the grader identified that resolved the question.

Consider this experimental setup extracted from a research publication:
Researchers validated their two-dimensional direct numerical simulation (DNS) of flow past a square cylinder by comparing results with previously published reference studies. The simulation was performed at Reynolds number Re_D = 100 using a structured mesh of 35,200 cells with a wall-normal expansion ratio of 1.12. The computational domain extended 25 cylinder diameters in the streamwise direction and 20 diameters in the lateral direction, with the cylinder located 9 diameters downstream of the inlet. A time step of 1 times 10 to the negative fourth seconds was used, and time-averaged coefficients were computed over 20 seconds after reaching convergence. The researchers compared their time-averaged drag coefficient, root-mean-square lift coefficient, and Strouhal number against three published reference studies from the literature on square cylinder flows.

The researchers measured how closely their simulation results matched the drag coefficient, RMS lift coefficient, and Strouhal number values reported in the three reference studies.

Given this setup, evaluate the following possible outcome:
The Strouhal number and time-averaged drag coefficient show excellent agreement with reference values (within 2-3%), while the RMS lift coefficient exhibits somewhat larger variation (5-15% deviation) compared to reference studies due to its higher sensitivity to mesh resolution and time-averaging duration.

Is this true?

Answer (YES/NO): YES